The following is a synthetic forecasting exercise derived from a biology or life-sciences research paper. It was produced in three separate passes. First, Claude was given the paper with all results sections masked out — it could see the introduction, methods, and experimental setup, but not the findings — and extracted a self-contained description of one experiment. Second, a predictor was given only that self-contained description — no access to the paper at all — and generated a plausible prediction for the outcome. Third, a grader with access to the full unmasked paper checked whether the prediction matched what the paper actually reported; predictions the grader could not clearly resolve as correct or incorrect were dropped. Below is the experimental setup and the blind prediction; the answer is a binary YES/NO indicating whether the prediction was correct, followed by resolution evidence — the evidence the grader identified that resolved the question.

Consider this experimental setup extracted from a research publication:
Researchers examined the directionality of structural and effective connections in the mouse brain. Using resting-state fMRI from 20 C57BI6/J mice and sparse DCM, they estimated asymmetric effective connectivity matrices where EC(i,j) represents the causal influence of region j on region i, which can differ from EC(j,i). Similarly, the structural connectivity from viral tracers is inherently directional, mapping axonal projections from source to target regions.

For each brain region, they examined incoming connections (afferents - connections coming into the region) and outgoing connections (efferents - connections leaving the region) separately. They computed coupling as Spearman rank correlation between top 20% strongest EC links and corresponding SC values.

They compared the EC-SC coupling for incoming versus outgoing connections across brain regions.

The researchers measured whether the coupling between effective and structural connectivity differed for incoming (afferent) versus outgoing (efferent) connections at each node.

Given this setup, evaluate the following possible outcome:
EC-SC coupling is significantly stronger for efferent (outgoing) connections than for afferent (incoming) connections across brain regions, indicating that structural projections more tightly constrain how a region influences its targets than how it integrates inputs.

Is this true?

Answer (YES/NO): NO